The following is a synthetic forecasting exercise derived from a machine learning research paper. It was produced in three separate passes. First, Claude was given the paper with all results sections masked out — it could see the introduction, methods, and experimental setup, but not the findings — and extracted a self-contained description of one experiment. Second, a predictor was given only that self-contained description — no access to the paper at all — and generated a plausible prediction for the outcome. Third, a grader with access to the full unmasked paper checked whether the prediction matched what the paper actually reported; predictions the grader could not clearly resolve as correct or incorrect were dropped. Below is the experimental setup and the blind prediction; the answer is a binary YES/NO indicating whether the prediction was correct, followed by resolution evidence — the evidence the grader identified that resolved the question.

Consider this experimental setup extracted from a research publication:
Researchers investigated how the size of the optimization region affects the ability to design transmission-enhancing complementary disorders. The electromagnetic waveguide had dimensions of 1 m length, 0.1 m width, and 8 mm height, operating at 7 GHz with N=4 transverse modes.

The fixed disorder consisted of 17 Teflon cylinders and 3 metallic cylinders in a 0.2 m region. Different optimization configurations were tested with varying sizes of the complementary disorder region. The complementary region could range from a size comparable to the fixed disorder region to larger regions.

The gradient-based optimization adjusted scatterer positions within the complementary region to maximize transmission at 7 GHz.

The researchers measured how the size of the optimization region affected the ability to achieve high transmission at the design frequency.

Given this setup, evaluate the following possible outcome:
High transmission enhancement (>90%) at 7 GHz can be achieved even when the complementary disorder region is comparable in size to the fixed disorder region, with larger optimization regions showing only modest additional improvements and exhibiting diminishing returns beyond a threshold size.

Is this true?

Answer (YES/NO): YES